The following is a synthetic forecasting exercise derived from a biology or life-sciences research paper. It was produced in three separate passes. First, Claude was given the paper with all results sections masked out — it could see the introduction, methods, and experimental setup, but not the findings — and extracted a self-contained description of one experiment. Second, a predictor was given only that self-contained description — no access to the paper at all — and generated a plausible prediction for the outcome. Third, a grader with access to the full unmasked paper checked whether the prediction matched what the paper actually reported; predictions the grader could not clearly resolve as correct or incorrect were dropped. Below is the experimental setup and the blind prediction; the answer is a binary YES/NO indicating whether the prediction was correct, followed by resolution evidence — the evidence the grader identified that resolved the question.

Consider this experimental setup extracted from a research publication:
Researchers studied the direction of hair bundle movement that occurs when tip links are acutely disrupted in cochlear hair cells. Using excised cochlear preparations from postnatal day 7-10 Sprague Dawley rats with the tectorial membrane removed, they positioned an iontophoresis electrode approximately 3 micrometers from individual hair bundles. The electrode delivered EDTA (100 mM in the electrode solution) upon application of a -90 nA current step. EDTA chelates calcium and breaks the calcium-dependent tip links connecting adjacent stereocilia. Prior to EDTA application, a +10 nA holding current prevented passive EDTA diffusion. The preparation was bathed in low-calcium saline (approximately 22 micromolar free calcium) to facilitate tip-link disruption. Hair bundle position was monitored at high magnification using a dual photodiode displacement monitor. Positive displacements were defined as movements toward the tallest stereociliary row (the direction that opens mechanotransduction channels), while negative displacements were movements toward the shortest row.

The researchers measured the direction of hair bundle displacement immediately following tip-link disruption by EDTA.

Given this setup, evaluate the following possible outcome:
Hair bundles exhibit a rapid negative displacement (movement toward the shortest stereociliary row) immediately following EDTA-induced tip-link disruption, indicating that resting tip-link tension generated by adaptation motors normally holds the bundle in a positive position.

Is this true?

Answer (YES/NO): NO